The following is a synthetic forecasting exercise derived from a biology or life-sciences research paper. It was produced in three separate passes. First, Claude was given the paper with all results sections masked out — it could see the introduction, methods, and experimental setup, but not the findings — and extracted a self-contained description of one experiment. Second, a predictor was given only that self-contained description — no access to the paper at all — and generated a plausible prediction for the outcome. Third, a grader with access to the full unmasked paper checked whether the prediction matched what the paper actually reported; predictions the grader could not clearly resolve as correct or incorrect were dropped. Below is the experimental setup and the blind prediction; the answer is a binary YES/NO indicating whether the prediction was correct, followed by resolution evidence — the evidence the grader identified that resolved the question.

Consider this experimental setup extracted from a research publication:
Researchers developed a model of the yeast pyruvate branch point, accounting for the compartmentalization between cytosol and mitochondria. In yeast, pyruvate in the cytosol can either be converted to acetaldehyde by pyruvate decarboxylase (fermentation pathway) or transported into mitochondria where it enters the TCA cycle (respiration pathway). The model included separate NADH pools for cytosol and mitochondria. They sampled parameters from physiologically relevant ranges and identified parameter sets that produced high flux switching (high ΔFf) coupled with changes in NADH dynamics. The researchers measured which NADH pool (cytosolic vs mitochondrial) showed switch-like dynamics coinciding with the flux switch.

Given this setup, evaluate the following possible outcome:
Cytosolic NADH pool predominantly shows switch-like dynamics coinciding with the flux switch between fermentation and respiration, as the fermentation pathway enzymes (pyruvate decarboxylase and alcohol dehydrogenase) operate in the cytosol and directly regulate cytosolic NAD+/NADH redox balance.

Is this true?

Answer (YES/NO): NO